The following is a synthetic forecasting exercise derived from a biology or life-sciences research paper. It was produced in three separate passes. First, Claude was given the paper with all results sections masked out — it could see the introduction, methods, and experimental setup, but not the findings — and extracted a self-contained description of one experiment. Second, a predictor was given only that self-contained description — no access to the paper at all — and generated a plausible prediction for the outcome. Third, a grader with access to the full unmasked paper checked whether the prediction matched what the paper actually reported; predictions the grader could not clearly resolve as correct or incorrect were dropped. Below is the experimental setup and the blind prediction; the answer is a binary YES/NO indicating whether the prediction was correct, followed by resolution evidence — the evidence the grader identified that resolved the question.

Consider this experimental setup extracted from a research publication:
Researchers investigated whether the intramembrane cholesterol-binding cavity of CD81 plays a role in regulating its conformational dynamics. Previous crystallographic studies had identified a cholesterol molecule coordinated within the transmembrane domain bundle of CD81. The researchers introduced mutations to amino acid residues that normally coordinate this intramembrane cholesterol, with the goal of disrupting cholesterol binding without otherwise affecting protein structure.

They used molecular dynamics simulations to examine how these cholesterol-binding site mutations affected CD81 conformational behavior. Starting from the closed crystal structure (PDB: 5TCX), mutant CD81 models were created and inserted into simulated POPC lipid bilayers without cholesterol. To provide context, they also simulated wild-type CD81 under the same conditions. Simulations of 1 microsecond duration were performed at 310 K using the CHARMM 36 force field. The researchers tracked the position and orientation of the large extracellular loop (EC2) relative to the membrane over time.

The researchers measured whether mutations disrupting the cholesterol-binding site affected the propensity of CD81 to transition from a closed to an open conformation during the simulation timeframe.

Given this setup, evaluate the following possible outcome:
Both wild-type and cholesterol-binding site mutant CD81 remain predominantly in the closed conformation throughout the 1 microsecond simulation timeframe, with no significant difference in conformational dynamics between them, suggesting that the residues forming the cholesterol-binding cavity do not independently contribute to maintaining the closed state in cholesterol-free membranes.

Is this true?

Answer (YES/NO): NO